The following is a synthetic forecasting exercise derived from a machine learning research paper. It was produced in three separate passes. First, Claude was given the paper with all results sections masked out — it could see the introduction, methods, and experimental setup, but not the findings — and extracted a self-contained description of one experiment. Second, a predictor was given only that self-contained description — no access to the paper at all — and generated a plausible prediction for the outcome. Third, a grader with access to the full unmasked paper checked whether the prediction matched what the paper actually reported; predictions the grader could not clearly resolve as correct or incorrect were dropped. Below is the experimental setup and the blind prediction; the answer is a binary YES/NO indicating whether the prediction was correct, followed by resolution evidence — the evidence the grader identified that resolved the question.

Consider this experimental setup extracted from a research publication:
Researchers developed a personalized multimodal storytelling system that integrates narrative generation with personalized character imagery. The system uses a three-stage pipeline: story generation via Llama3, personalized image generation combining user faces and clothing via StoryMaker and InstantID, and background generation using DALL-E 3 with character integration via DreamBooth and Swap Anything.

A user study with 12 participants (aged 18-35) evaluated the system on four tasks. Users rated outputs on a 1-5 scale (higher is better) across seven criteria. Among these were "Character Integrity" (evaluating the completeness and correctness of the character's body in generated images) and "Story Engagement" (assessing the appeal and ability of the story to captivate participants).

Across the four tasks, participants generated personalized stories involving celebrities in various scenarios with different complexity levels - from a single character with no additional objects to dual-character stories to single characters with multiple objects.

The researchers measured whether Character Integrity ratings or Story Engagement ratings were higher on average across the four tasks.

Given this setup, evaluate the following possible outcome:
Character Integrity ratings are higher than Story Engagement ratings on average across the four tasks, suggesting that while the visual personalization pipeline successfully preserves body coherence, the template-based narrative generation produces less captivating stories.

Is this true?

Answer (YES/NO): NO